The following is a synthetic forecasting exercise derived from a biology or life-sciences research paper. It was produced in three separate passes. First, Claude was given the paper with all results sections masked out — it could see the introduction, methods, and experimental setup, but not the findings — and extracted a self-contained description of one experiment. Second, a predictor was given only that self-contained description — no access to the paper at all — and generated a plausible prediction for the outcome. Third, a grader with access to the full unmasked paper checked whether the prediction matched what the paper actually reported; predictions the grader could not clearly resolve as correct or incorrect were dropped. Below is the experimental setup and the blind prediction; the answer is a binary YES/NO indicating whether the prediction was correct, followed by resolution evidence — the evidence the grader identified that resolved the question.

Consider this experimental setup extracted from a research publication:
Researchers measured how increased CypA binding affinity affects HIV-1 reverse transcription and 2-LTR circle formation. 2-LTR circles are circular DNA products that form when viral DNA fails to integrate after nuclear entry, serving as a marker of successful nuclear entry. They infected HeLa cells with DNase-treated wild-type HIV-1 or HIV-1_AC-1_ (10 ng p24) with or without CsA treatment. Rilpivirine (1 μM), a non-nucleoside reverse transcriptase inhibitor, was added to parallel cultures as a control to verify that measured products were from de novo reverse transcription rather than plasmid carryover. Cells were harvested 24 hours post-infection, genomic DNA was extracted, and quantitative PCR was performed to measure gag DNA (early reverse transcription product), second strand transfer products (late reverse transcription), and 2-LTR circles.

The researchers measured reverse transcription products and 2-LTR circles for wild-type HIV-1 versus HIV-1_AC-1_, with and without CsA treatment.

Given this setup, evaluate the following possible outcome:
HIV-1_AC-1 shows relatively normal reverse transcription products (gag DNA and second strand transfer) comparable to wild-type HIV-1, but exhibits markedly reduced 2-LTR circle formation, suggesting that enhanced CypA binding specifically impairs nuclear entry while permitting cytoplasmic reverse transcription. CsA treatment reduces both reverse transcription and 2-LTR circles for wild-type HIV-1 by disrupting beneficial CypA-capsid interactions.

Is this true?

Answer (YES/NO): NO